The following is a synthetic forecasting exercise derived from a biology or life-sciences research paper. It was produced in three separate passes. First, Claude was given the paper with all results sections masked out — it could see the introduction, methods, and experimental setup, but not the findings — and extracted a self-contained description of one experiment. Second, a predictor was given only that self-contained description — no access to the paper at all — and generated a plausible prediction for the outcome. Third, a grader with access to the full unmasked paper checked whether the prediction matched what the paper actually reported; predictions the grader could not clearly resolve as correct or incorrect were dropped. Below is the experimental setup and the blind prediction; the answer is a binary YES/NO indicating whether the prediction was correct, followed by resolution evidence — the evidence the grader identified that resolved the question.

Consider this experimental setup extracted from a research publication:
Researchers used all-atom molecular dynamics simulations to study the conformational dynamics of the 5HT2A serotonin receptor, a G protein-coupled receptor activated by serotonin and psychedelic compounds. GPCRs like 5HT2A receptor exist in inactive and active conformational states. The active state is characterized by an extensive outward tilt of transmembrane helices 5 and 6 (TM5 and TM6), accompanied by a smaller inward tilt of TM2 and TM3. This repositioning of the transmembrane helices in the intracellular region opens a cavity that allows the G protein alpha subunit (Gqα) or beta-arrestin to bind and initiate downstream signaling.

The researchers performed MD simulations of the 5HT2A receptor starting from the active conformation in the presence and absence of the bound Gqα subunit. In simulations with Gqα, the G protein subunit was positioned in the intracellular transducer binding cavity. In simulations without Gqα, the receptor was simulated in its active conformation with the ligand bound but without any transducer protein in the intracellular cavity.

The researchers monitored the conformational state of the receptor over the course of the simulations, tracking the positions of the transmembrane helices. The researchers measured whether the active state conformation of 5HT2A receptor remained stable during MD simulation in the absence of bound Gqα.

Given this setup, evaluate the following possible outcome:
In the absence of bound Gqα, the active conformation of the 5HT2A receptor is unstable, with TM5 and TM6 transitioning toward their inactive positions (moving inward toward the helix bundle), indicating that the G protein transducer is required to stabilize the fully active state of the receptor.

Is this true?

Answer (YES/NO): YES